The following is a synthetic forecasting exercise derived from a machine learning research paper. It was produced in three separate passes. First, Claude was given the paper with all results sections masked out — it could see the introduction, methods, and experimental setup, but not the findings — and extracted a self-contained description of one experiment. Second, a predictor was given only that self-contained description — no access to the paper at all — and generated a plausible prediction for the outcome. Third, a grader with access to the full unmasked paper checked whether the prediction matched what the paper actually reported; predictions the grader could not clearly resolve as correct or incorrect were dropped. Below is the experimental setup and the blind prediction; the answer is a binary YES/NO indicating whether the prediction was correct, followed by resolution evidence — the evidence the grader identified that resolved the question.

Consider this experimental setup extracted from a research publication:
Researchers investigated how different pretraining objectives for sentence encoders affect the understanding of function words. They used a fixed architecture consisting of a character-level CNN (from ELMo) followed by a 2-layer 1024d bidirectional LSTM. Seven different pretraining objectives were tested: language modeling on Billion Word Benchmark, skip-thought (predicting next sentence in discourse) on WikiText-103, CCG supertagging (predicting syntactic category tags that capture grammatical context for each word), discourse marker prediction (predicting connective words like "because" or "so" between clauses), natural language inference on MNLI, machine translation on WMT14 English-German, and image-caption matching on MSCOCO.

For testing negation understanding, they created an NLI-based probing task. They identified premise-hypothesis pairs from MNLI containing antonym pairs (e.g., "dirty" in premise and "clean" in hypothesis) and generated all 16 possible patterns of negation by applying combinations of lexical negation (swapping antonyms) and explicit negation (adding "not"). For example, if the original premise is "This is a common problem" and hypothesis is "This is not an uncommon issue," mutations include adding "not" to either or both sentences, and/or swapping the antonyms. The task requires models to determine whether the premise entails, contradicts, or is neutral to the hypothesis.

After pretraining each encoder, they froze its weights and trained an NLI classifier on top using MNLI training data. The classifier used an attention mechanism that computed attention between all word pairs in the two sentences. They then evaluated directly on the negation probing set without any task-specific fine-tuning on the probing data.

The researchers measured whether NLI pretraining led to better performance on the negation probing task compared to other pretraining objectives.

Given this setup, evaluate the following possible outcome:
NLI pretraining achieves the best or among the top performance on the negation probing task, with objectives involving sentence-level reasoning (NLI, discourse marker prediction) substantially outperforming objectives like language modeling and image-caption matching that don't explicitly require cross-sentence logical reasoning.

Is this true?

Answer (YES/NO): NO